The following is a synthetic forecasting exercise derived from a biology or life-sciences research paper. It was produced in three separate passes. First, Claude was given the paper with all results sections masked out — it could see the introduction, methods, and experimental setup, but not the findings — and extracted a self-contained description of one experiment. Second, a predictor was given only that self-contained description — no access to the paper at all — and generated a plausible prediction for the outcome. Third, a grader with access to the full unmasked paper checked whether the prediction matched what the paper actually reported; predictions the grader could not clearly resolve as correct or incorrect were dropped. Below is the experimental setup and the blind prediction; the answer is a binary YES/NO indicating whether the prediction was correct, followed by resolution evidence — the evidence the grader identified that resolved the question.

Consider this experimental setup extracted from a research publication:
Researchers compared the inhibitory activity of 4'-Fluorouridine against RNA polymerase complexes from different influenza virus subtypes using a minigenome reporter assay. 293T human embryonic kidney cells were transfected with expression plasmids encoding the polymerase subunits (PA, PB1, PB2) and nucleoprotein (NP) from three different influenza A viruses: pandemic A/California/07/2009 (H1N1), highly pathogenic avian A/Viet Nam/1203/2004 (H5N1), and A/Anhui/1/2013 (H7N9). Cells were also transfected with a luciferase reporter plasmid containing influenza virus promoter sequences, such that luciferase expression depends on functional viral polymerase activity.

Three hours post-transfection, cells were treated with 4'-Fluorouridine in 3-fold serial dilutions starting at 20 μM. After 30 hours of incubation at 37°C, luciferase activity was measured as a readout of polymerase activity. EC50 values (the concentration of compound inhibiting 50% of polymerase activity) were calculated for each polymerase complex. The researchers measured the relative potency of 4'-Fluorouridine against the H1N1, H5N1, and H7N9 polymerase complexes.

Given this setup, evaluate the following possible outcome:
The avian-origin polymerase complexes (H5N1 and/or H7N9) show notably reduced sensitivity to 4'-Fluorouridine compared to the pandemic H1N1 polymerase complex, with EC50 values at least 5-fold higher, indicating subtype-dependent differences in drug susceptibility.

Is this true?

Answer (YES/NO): NO